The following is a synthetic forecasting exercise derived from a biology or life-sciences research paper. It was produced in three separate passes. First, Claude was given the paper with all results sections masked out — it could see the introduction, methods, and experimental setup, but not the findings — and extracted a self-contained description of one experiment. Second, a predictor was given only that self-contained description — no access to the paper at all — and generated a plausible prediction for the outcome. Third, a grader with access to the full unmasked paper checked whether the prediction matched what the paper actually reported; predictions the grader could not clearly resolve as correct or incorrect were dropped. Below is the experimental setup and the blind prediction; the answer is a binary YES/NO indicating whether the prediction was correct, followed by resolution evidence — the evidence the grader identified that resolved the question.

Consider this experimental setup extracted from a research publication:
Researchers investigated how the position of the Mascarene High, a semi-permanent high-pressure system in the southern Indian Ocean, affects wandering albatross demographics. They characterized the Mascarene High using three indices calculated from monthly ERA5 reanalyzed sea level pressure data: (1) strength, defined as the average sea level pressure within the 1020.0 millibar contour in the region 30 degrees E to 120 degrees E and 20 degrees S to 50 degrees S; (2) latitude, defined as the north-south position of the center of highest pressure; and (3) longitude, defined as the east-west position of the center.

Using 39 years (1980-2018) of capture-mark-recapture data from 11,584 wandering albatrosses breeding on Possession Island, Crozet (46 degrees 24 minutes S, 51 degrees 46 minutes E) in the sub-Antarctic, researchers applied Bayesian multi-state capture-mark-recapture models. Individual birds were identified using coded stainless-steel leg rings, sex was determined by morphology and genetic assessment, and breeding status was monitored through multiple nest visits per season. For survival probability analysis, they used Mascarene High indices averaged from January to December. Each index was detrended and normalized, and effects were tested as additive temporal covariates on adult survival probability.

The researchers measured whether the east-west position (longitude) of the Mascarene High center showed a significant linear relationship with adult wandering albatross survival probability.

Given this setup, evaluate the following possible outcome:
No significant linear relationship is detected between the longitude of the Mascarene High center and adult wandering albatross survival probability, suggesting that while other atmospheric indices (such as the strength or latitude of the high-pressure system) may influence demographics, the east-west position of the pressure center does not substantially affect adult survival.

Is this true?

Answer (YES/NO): YES